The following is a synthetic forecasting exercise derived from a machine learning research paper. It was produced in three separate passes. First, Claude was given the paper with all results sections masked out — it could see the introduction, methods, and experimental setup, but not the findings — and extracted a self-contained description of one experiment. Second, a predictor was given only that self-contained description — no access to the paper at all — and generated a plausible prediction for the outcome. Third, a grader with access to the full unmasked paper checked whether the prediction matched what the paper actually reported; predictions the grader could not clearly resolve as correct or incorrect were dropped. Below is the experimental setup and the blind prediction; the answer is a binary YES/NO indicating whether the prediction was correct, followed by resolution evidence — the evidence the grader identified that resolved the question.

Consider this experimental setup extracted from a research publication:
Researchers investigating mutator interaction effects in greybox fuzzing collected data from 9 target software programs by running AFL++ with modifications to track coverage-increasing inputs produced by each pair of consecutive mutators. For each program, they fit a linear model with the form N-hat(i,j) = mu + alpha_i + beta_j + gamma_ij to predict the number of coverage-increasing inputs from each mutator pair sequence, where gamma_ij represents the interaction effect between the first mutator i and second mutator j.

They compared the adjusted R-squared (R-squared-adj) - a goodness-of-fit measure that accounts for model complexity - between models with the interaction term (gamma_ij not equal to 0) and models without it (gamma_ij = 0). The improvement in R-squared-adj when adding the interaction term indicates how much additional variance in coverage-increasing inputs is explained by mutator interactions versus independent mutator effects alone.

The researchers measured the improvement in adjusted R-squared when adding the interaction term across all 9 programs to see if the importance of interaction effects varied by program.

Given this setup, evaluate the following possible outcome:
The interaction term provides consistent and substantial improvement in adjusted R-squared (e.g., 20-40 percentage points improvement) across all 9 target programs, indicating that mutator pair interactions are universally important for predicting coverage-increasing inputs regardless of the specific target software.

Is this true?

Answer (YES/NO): NO